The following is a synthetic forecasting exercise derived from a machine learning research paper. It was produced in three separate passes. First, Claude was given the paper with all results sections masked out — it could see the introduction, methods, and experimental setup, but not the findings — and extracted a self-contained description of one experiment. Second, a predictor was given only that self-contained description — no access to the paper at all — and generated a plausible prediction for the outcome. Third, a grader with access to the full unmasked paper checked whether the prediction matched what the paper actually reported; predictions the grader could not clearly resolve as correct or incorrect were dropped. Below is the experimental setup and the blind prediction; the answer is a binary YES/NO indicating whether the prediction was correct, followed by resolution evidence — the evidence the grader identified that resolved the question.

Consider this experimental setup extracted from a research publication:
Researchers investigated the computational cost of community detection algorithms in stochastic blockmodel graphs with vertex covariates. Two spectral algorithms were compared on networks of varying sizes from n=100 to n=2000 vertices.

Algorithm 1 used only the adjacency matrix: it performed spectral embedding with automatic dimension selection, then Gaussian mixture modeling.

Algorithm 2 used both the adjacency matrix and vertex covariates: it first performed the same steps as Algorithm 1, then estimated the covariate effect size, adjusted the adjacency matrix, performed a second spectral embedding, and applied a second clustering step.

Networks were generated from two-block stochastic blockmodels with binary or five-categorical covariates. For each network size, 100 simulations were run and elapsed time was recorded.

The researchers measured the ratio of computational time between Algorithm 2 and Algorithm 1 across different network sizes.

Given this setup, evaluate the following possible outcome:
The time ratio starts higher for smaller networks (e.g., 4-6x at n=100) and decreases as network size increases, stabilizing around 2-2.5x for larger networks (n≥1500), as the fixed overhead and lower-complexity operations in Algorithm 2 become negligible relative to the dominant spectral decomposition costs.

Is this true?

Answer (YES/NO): NO